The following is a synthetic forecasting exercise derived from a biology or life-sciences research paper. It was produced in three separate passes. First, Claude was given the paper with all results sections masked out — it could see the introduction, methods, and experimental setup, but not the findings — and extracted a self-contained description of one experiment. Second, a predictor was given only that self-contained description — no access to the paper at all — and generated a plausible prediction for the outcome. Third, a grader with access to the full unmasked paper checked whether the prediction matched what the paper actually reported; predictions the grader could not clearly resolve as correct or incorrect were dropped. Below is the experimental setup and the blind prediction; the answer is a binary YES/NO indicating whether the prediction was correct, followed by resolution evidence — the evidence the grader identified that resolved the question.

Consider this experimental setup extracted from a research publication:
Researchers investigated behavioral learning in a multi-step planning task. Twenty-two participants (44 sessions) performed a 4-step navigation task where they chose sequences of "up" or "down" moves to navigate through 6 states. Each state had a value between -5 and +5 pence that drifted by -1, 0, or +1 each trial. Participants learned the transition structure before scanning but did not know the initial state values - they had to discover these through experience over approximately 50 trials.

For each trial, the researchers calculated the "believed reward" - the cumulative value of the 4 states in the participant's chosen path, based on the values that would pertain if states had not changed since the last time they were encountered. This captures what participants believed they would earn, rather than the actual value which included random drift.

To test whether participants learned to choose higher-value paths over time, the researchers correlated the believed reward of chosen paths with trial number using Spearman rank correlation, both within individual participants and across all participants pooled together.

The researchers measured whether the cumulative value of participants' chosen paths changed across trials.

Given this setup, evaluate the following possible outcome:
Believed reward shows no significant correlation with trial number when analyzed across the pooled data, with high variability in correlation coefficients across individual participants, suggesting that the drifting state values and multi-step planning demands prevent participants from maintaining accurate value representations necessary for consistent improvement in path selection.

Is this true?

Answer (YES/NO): NO